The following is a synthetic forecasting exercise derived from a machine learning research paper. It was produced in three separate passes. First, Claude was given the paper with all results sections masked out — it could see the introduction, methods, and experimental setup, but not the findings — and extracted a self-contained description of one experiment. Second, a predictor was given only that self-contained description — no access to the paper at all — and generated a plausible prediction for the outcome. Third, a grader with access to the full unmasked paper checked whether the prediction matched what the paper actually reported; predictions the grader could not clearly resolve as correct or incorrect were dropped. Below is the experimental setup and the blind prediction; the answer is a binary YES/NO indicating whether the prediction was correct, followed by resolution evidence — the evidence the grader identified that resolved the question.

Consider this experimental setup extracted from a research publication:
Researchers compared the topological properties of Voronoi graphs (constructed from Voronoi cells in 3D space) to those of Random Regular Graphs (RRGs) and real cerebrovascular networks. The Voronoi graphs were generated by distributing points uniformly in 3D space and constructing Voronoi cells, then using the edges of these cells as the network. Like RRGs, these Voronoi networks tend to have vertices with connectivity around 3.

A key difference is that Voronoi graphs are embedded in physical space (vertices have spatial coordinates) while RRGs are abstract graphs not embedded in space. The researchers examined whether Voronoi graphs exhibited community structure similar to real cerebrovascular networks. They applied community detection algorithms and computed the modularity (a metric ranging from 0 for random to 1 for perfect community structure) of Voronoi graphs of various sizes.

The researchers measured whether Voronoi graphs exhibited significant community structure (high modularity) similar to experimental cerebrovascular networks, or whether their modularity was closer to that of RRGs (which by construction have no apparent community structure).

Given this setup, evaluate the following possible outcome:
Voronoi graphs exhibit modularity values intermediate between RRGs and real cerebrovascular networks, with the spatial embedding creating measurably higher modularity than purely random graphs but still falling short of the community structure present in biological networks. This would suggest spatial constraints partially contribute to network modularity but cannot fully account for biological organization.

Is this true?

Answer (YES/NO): NO